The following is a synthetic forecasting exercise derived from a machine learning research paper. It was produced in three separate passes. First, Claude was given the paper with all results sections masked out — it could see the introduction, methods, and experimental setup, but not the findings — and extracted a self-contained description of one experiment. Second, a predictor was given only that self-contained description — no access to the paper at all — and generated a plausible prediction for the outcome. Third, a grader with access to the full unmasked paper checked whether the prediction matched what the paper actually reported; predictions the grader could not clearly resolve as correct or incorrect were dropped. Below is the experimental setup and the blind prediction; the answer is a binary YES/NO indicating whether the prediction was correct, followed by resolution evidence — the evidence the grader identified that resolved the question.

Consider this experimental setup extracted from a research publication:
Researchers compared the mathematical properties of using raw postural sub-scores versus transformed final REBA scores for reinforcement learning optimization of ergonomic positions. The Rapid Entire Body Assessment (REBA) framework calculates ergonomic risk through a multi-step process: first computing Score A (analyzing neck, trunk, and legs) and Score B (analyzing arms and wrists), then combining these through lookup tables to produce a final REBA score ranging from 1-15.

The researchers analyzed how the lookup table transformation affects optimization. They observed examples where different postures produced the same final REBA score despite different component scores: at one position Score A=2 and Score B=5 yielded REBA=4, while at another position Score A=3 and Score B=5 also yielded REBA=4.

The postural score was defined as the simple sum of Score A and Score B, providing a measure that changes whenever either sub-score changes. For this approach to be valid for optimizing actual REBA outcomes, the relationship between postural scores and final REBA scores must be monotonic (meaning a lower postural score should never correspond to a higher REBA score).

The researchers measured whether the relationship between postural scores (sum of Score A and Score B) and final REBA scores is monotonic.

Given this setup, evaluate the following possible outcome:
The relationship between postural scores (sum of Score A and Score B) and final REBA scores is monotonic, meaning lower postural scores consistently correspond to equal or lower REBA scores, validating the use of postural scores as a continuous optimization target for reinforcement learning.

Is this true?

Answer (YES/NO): YES